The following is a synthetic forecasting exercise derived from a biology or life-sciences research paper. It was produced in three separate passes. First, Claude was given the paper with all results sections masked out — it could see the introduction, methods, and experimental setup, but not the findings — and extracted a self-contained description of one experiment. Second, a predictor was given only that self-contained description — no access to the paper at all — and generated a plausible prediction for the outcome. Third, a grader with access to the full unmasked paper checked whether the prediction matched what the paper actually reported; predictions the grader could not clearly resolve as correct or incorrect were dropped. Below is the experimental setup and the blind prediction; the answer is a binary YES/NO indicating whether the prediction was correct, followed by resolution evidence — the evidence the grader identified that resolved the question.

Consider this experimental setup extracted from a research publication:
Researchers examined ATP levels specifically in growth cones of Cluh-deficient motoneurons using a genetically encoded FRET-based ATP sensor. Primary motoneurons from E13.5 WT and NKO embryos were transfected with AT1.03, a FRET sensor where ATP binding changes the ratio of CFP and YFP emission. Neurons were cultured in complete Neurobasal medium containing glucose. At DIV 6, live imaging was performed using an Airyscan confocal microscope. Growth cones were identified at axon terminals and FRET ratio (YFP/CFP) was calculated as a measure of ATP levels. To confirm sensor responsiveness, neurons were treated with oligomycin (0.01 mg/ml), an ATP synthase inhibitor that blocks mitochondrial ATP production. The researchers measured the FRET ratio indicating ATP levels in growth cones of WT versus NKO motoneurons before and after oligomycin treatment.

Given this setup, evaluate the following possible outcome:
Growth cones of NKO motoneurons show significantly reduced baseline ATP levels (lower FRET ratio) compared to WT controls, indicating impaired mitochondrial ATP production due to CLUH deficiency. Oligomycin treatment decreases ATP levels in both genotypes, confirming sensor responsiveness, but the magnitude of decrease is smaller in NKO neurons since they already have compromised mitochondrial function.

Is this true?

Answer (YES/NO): YES